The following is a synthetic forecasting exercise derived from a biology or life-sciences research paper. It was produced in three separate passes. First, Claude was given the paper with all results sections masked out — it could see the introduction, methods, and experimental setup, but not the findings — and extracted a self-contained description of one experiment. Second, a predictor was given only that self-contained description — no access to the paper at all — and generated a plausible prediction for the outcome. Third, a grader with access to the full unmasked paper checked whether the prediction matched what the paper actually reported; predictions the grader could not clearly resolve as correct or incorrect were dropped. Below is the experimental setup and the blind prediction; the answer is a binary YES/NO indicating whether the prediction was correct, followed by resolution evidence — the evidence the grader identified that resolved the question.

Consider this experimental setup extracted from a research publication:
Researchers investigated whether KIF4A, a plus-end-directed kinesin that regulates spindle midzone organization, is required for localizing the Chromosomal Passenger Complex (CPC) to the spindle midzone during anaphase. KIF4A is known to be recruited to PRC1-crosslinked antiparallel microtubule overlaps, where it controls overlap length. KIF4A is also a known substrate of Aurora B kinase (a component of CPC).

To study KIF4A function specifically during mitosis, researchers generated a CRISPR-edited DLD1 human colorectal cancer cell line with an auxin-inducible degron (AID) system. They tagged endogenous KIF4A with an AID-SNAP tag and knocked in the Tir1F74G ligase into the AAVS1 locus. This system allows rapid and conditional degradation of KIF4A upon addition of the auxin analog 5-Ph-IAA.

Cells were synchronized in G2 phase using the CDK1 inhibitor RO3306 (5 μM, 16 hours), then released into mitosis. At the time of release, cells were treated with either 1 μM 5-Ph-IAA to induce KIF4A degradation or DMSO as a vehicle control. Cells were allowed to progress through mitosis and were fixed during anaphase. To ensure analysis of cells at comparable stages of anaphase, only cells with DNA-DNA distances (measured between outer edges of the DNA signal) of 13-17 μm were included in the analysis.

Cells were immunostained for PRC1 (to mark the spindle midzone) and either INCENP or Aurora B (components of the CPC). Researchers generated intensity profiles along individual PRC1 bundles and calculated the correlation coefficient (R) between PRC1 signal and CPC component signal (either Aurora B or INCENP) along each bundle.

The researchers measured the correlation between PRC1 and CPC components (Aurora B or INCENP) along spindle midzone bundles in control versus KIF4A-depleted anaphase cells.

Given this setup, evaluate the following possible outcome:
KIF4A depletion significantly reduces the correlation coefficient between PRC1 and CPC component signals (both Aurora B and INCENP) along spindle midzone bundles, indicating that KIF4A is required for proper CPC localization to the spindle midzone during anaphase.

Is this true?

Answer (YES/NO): YES